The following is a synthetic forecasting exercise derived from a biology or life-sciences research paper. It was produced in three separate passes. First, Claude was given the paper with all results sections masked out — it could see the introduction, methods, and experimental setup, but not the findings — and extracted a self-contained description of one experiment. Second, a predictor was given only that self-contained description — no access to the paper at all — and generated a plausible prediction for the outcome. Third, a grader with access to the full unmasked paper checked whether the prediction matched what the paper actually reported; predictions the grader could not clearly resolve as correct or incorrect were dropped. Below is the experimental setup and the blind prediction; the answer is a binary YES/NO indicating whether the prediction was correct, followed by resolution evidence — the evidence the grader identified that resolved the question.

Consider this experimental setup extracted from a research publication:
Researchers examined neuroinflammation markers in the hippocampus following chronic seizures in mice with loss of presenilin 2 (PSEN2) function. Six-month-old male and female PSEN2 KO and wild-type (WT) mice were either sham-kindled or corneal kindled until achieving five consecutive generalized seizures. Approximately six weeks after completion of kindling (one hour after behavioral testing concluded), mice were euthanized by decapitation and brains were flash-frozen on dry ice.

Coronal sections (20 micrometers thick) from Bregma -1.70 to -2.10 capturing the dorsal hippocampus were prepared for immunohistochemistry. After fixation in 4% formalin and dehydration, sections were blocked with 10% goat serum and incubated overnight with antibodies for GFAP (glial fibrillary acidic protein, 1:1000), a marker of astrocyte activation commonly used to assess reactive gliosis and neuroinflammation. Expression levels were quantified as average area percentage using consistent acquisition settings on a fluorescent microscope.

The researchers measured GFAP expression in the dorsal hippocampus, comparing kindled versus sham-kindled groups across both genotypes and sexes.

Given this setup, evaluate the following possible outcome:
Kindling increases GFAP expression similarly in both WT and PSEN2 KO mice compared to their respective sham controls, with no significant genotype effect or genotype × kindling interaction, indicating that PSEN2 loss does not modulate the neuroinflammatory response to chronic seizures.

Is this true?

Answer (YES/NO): NO